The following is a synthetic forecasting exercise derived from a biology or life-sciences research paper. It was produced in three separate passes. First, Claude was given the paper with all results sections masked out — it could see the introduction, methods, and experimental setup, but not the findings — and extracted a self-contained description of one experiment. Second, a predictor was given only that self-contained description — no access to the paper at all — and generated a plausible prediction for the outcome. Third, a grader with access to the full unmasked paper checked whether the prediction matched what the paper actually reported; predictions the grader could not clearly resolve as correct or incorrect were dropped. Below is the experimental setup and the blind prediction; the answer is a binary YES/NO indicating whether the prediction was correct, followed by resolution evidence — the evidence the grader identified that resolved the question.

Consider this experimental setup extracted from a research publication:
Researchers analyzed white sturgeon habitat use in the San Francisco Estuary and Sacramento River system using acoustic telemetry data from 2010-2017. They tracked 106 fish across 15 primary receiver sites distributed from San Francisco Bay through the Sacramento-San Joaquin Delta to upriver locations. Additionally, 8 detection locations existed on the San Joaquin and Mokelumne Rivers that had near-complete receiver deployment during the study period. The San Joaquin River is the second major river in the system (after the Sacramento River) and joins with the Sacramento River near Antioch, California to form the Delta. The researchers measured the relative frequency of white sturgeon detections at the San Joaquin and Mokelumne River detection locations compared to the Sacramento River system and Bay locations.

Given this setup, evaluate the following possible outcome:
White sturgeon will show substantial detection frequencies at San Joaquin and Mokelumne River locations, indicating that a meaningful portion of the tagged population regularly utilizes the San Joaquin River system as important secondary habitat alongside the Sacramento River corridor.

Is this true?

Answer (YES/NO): NO